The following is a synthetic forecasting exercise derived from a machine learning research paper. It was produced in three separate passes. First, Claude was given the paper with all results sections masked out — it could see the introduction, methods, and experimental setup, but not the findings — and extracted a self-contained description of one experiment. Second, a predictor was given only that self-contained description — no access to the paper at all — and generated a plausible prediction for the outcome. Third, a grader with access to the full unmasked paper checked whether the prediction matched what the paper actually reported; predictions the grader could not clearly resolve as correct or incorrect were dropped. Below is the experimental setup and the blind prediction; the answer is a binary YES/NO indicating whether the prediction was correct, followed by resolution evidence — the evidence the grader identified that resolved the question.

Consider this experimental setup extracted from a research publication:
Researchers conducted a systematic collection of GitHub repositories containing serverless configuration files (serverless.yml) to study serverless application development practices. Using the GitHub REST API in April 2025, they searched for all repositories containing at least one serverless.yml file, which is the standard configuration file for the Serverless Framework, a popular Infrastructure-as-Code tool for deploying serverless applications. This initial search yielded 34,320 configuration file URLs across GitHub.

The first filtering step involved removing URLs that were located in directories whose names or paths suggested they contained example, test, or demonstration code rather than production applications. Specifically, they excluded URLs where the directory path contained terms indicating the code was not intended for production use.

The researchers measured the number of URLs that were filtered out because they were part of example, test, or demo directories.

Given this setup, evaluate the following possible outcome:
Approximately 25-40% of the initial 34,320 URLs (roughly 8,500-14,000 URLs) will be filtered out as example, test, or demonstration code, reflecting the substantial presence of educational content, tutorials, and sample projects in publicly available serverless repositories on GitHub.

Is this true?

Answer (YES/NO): YES